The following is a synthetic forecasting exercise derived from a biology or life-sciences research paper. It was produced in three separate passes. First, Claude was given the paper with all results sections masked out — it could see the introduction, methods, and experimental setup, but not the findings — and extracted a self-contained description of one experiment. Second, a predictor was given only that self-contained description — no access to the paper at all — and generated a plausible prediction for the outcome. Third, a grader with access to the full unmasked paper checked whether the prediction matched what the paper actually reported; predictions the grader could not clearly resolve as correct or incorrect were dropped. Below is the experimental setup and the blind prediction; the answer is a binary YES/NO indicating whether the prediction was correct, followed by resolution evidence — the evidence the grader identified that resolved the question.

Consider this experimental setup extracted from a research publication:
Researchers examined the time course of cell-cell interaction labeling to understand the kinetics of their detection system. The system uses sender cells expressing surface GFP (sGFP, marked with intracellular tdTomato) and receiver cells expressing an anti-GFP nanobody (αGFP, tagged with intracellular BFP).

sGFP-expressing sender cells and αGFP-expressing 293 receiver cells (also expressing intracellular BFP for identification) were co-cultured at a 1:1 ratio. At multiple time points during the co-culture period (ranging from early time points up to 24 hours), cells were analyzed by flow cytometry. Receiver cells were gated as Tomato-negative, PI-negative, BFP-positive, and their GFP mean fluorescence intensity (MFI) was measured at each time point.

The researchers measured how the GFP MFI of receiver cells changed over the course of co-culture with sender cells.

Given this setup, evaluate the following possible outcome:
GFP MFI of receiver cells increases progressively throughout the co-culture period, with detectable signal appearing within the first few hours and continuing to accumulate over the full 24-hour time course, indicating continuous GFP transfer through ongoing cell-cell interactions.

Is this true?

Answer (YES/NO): NO